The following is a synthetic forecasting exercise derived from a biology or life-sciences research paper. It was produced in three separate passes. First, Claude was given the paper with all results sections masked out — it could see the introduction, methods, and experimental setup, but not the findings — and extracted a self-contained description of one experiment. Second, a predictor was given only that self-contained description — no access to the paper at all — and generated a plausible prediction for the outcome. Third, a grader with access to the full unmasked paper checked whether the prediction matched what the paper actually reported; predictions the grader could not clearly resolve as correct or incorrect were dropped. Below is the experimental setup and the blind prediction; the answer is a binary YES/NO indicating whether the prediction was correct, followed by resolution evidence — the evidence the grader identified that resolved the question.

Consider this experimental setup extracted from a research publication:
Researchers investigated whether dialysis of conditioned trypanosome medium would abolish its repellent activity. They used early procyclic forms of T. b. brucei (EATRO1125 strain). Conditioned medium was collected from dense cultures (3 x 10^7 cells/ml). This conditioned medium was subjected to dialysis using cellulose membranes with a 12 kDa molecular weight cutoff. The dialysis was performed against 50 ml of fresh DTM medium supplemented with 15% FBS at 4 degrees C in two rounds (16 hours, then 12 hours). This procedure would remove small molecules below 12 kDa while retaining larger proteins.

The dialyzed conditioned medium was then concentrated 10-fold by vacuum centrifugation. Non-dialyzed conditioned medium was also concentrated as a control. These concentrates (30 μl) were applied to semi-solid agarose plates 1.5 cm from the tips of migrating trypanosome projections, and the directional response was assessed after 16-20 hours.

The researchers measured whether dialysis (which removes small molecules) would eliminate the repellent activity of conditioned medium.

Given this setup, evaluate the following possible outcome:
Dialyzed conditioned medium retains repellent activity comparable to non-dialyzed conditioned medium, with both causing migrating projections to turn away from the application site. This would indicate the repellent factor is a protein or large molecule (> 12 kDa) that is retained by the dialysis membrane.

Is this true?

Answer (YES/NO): NO